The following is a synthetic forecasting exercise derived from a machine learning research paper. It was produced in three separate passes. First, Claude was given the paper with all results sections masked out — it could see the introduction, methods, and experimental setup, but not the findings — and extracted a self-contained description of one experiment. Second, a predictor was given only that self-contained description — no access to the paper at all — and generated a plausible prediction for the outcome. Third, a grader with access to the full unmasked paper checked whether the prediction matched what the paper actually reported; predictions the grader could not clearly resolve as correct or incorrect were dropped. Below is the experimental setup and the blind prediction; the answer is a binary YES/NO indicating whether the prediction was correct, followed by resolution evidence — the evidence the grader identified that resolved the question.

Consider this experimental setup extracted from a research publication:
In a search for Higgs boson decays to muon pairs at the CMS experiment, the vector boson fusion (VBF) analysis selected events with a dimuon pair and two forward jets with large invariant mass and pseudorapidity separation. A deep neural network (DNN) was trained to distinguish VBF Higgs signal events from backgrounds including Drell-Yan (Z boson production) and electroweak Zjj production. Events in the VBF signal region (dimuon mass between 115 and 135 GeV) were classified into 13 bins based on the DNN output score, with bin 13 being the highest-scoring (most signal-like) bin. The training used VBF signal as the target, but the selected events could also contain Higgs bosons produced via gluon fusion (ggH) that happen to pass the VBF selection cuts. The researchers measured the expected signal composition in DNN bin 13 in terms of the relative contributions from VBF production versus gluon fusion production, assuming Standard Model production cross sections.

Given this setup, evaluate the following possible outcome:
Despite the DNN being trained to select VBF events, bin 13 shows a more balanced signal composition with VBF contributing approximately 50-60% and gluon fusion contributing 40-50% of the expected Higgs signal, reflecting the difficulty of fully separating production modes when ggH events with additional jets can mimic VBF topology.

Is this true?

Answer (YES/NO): NO